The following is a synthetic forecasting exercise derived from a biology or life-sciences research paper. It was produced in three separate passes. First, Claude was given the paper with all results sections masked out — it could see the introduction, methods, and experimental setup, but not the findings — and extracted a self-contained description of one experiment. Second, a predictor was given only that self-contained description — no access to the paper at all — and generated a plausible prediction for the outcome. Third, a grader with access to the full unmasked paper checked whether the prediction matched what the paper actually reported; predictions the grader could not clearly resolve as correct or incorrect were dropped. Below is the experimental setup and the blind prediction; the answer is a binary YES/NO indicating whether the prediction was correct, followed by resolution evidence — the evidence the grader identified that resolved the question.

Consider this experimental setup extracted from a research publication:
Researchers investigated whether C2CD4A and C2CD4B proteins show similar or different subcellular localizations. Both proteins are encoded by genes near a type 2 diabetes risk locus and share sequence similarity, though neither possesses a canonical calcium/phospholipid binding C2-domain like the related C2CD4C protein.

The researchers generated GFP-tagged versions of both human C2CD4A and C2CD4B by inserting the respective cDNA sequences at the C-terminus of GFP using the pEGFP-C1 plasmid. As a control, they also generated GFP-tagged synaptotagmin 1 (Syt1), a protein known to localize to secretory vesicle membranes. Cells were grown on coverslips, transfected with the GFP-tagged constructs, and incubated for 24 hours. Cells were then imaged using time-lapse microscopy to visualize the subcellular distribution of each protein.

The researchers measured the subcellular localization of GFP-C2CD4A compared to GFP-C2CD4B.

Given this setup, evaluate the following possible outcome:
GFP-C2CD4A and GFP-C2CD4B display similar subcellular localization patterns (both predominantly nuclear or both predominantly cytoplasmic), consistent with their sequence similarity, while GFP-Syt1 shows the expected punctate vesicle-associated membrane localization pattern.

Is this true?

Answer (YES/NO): NO